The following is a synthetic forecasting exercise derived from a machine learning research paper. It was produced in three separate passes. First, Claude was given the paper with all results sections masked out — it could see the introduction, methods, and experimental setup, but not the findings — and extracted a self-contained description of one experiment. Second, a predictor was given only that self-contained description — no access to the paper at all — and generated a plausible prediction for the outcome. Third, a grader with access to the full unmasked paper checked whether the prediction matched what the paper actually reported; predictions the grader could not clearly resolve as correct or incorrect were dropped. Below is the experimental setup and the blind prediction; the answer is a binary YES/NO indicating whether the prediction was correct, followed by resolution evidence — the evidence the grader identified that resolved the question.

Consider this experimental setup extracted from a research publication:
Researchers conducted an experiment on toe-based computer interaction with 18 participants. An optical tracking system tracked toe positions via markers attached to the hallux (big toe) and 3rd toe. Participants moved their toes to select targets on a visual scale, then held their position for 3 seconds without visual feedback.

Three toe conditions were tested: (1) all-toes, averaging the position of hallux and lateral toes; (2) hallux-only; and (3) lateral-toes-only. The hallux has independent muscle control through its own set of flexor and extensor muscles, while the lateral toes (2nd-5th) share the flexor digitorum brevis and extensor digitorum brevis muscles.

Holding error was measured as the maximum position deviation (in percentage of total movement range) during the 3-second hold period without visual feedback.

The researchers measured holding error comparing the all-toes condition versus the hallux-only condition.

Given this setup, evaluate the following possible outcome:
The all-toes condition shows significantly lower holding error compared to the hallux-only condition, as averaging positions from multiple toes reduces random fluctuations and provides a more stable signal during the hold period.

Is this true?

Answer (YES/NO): NO